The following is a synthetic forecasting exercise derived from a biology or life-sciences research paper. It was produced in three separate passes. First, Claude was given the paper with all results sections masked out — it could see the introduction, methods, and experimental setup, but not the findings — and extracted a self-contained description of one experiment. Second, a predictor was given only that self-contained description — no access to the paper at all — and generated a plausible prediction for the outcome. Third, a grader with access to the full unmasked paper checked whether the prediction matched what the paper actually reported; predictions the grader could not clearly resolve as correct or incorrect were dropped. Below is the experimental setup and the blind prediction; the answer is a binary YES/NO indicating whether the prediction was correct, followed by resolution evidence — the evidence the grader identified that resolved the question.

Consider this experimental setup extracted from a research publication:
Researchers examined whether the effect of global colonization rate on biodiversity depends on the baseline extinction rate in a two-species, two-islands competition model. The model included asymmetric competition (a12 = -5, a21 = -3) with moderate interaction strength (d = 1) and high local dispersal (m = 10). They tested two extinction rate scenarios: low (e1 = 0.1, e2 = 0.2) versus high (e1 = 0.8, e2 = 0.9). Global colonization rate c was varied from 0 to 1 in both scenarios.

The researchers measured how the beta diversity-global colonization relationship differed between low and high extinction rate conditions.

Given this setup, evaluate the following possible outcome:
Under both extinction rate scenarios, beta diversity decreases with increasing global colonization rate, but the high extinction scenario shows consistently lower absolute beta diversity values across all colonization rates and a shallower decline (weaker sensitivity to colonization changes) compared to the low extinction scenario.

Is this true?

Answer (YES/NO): NO